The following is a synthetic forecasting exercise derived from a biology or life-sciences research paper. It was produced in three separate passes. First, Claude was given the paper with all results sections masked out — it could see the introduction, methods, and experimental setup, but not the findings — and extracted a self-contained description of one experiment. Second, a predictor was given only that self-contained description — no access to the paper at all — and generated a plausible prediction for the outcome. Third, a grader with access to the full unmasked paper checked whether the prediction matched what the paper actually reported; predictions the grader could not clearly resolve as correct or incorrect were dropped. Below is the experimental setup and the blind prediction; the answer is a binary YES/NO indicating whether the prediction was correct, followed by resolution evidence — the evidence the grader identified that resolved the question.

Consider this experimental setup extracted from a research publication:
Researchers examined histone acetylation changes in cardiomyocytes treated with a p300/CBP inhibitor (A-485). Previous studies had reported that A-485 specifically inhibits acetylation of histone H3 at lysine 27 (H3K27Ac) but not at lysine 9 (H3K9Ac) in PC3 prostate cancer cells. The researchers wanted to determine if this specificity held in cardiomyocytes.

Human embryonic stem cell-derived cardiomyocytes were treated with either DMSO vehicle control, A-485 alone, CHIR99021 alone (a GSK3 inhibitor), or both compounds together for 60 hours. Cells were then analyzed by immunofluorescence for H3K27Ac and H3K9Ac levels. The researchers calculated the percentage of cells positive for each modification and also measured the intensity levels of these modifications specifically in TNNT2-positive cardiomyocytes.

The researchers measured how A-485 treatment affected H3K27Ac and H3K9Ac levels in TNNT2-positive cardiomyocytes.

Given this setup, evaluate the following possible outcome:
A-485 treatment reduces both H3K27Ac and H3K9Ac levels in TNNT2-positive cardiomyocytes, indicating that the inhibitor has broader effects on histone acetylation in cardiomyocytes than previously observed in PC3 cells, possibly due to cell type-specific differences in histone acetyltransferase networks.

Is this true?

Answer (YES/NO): YES